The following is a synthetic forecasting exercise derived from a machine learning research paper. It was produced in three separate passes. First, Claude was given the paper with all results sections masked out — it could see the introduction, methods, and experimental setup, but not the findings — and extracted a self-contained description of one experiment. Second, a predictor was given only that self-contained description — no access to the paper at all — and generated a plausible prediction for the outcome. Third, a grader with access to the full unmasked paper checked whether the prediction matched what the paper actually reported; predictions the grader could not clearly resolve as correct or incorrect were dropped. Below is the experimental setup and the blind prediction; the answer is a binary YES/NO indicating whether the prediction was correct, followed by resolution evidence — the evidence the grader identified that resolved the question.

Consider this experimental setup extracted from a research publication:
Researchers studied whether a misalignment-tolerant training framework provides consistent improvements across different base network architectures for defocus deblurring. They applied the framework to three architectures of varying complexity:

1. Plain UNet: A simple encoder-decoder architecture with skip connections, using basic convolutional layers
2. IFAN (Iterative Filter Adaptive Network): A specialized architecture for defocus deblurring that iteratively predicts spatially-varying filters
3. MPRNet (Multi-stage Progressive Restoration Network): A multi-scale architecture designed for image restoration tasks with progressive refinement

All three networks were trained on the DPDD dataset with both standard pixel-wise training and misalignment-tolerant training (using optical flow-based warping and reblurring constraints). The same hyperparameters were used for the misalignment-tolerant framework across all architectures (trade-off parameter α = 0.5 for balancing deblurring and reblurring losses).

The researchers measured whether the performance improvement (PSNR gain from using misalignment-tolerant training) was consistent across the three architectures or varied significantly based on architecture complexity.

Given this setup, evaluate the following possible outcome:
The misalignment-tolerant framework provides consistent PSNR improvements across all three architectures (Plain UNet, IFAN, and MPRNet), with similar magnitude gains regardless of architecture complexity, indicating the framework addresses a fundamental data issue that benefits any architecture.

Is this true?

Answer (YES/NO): NO